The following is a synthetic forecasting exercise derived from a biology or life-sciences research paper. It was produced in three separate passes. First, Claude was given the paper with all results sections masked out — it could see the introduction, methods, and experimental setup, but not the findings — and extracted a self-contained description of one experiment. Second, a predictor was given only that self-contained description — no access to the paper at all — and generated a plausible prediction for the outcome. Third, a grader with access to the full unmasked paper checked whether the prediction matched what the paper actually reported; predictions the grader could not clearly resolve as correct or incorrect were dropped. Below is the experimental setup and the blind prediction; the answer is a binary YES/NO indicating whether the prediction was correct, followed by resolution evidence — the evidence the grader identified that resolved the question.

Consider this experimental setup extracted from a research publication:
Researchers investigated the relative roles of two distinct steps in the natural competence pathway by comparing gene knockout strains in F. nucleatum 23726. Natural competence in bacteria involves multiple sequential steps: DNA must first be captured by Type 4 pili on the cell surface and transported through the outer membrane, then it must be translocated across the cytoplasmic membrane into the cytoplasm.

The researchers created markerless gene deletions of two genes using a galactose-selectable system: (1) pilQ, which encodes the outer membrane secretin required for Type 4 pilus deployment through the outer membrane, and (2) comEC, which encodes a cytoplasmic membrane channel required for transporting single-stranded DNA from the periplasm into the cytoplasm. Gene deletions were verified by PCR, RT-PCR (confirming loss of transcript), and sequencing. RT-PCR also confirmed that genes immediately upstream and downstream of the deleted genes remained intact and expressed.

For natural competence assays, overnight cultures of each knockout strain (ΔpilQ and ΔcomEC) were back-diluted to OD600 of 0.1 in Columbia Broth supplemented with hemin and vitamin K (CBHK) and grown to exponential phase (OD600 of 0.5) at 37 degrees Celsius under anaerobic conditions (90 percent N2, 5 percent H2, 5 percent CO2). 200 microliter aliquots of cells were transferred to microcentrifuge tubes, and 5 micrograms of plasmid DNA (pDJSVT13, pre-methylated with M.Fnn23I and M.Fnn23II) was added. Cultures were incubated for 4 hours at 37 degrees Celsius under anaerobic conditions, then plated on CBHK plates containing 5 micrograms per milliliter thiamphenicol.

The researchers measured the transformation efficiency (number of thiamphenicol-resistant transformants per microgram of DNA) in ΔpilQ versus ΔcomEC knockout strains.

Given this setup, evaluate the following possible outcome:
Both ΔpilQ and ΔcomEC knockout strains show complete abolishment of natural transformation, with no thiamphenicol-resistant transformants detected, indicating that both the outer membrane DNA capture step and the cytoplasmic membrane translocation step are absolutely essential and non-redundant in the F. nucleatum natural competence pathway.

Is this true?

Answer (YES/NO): YES